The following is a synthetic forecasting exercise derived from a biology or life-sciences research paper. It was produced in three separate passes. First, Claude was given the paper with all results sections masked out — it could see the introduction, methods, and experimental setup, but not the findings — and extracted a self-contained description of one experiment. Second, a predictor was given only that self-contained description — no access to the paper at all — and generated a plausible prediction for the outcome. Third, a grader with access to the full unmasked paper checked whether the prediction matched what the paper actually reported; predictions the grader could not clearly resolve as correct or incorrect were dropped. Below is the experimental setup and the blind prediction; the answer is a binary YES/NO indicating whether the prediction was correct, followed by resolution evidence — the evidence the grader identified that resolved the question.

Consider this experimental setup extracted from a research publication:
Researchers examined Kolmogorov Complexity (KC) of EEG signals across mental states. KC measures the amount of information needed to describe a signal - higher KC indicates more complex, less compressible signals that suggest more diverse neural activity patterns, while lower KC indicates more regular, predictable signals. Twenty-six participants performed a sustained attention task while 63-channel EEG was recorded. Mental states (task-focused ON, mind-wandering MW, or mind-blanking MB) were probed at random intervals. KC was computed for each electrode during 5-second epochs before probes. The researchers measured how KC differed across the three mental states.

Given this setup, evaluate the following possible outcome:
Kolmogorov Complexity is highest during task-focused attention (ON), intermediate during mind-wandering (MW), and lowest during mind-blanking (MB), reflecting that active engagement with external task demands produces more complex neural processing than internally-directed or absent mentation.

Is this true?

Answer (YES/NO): NO